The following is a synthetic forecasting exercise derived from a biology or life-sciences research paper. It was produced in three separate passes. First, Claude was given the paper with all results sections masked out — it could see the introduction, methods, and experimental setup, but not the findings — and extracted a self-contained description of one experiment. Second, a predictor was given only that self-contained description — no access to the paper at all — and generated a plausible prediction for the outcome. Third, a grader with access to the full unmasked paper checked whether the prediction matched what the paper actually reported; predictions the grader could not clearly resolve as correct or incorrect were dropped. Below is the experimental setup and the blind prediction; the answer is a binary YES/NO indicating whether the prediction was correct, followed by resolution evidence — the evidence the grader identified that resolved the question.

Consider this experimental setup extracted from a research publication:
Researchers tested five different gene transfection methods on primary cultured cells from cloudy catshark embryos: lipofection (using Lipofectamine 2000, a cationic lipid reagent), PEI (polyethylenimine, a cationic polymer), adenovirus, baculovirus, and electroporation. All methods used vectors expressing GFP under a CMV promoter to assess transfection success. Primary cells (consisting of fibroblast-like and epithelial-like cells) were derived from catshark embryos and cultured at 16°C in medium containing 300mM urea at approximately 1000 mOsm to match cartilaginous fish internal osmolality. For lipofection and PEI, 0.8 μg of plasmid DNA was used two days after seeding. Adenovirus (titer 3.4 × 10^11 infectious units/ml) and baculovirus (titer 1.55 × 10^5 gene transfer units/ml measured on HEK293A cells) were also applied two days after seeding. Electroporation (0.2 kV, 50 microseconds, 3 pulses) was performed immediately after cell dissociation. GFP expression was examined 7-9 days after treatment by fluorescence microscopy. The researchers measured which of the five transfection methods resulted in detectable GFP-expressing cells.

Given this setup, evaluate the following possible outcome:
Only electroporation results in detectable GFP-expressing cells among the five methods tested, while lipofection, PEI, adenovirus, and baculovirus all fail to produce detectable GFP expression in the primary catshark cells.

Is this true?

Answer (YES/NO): NO